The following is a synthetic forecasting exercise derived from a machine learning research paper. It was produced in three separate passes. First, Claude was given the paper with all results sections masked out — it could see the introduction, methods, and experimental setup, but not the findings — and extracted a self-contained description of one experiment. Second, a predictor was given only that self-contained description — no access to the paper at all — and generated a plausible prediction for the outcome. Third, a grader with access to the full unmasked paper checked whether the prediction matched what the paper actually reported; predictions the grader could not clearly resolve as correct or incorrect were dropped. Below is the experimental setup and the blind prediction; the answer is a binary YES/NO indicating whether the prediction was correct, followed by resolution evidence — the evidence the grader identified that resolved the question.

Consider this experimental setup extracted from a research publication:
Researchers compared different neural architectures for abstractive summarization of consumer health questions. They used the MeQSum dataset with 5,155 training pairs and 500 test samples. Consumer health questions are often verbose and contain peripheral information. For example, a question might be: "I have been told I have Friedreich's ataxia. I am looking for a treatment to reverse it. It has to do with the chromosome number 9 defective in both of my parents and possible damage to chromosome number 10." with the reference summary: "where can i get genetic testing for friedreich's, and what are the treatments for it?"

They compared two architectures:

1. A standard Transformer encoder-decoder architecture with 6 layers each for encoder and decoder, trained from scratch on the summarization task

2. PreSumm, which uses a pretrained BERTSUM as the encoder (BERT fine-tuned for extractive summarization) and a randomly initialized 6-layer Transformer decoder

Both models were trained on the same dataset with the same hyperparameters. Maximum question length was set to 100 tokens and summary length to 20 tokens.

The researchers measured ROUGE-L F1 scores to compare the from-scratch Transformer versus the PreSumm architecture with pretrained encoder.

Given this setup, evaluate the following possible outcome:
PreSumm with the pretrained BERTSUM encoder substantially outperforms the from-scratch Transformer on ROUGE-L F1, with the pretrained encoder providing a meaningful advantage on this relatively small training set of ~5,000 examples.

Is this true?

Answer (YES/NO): NO